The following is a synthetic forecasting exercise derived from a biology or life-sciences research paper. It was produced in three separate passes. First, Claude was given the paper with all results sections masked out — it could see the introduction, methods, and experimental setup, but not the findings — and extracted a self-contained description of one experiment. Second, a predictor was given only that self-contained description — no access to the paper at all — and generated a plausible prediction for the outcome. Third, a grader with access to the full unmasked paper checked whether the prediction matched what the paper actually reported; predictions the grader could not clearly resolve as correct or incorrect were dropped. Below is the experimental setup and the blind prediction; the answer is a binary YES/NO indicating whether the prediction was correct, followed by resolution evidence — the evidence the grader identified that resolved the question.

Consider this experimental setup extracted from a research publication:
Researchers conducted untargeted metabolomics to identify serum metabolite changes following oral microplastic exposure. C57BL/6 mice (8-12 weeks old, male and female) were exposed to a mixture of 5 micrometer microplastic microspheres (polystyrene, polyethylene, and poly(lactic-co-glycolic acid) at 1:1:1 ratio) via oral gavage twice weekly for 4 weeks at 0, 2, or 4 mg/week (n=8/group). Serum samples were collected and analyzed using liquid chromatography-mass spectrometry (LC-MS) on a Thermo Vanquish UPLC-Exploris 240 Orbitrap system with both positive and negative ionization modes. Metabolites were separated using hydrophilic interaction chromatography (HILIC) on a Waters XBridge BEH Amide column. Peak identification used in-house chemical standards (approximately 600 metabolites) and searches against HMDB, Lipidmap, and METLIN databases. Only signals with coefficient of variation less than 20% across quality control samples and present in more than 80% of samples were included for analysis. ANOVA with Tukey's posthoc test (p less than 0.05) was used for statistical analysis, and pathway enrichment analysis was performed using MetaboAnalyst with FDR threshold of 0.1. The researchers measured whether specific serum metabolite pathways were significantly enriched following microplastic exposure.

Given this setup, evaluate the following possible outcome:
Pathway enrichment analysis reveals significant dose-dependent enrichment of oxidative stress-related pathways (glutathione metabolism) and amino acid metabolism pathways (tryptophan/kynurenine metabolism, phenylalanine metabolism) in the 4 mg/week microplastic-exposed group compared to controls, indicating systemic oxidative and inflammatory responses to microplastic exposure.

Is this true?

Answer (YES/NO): NO